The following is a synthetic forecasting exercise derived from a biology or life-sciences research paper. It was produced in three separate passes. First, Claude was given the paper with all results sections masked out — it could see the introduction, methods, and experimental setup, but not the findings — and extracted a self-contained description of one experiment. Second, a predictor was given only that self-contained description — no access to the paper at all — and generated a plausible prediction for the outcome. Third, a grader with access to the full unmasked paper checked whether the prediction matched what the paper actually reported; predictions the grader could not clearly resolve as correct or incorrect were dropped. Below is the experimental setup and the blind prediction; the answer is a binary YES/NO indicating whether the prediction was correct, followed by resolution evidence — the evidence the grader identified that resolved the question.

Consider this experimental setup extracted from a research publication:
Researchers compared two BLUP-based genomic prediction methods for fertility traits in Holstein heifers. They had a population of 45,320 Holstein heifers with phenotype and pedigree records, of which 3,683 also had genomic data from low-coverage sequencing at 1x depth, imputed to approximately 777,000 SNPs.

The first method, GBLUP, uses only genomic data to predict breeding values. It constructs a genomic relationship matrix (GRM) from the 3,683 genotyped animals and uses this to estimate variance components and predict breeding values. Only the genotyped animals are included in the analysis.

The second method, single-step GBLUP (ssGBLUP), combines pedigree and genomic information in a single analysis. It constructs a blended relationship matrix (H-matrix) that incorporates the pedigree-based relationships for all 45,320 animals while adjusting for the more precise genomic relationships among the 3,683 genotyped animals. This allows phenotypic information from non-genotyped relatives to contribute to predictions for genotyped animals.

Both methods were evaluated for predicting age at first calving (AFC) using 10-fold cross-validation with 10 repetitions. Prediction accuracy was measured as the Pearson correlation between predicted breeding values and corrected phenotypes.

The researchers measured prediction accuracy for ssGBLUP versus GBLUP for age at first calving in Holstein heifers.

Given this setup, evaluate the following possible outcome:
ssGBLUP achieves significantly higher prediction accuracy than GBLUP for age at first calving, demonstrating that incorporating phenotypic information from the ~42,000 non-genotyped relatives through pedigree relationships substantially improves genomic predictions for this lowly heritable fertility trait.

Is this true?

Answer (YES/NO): YES